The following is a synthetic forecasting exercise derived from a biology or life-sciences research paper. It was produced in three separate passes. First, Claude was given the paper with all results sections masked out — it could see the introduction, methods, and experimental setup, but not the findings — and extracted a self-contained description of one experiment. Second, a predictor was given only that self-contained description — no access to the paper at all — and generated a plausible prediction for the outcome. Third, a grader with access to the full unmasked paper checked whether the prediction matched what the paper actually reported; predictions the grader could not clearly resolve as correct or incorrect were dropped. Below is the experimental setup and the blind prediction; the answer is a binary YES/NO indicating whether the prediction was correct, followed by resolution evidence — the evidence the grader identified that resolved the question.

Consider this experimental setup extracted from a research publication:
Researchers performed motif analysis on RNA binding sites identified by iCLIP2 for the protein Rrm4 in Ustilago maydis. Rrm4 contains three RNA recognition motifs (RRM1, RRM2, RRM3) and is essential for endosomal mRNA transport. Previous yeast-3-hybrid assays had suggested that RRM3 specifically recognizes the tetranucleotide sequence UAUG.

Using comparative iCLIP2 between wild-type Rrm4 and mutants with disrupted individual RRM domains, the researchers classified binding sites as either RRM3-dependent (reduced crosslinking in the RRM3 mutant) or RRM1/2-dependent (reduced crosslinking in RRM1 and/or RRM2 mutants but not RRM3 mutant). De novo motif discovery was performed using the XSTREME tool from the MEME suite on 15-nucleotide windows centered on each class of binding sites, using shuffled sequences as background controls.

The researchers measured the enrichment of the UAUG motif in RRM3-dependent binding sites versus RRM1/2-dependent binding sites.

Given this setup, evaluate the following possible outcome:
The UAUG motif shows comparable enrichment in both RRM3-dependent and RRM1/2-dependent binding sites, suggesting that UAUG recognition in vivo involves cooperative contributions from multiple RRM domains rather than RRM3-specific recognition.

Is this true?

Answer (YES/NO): NO